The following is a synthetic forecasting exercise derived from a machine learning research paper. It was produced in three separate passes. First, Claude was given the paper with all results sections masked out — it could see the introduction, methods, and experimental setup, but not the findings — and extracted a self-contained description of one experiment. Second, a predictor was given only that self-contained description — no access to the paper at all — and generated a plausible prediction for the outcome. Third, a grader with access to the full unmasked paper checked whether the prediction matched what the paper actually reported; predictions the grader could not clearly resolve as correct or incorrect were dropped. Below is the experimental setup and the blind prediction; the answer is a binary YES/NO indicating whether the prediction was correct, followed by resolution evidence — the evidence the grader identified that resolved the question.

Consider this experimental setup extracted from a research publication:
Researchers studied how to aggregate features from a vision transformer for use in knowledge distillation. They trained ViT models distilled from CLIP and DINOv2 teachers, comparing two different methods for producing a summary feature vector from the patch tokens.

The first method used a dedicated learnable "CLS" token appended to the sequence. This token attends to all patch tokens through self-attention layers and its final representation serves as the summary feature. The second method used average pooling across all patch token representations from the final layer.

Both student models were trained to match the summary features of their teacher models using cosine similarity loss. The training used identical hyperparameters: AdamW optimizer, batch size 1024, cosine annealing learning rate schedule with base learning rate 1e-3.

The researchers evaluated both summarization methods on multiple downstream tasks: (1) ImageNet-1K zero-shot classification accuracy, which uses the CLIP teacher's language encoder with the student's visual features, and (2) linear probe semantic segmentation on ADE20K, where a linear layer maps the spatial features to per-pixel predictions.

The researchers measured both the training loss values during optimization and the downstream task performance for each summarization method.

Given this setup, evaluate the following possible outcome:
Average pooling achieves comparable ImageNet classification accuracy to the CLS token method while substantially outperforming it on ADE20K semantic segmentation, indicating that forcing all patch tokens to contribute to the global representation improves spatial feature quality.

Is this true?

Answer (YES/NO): NO